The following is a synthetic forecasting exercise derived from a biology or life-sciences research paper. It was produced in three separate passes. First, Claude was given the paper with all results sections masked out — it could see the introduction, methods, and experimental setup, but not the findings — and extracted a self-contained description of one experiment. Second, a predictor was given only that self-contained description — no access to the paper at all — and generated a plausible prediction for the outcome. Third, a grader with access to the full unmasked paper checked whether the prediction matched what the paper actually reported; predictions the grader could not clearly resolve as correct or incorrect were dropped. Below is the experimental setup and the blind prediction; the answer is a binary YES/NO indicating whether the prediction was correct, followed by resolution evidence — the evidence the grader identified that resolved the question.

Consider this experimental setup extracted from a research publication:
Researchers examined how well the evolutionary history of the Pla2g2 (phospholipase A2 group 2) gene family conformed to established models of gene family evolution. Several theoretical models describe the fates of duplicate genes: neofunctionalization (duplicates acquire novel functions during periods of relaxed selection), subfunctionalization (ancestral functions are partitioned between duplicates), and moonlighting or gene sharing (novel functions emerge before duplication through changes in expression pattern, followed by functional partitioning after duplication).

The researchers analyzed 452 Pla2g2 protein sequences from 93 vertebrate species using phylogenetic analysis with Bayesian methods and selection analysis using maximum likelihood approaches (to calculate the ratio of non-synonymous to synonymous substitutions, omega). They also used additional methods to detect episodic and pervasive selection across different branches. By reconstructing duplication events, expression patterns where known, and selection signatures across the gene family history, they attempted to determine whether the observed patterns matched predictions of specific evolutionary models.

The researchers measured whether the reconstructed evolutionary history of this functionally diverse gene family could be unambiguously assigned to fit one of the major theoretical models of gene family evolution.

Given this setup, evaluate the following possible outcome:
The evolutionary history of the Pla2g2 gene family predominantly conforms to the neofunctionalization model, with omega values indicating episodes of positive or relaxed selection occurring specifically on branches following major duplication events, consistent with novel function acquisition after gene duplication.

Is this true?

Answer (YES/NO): NO